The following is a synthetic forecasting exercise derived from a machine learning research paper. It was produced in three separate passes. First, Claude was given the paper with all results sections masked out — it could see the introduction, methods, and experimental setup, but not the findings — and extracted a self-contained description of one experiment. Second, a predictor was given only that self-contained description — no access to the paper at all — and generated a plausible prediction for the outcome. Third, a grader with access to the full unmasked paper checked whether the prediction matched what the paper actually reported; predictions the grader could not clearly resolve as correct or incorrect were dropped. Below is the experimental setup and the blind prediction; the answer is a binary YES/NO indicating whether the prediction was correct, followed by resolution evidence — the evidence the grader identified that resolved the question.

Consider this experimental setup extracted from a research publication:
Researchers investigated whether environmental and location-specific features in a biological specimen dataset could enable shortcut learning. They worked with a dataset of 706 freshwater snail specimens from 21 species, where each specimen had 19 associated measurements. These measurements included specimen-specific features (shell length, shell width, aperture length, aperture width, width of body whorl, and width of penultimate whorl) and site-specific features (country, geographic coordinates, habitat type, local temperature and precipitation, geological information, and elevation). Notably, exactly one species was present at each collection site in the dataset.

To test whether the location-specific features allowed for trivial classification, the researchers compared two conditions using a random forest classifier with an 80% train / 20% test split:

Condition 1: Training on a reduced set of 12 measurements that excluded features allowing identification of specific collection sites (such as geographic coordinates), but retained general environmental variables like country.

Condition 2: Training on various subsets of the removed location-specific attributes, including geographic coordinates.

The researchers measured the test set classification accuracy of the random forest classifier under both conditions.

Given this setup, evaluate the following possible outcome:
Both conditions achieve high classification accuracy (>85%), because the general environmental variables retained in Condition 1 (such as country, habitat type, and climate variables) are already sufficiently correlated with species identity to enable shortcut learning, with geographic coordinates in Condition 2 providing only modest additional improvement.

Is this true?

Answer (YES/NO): NO